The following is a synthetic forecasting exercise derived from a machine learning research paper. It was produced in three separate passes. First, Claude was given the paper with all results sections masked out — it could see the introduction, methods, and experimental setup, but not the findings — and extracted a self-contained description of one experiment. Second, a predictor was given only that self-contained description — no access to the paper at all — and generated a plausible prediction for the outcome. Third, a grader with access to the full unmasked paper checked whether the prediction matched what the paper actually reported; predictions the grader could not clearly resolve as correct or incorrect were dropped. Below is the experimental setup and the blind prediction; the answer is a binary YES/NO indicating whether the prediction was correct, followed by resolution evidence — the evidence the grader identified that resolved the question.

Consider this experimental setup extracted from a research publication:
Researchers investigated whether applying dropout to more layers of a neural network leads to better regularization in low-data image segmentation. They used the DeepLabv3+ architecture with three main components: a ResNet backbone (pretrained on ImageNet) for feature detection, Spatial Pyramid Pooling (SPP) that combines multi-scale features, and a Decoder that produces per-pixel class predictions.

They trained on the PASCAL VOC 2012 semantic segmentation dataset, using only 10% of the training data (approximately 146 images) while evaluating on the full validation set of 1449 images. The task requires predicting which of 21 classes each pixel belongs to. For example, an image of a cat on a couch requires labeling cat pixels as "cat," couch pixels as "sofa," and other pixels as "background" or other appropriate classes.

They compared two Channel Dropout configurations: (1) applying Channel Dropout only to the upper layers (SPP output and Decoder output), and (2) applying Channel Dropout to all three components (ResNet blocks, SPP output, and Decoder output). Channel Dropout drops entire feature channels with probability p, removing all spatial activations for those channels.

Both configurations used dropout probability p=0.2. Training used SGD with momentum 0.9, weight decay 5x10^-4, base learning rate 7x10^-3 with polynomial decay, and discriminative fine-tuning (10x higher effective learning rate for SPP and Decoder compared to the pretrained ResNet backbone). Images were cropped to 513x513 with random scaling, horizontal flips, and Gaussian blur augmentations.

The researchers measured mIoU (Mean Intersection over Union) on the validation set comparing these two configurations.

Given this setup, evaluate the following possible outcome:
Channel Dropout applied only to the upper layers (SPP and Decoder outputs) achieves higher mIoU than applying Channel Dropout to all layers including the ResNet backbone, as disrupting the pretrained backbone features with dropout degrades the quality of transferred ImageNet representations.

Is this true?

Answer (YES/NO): NO